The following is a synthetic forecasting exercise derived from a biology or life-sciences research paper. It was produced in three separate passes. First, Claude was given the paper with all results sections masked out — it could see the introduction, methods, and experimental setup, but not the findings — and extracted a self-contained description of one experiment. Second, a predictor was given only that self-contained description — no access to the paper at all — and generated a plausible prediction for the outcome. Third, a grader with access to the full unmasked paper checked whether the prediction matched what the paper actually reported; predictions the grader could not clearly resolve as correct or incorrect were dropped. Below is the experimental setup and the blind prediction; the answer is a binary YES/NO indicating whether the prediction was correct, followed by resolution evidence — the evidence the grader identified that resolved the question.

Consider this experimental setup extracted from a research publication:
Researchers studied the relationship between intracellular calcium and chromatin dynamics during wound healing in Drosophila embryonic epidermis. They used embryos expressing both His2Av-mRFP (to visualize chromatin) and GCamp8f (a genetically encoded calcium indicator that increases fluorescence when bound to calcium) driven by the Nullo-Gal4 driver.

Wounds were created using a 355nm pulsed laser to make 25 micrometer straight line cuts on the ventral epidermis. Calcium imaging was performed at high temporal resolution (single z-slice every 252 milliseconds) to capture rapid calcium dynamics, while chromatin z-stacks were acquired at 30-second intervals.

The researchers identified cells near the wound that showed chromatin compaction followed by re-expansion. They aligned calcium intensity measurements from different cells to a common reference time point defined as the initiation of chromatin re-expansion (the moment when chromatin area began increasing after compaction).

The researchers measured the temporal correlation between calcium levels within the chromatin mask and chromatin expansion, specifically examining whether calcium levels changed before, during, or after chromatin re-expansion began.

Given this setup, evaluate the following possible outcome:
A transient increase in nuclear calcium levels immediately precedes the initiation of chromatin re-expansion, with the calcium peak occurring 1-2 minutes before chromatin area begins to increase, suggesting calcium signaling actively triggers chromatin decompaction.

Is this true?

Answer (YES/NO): NO